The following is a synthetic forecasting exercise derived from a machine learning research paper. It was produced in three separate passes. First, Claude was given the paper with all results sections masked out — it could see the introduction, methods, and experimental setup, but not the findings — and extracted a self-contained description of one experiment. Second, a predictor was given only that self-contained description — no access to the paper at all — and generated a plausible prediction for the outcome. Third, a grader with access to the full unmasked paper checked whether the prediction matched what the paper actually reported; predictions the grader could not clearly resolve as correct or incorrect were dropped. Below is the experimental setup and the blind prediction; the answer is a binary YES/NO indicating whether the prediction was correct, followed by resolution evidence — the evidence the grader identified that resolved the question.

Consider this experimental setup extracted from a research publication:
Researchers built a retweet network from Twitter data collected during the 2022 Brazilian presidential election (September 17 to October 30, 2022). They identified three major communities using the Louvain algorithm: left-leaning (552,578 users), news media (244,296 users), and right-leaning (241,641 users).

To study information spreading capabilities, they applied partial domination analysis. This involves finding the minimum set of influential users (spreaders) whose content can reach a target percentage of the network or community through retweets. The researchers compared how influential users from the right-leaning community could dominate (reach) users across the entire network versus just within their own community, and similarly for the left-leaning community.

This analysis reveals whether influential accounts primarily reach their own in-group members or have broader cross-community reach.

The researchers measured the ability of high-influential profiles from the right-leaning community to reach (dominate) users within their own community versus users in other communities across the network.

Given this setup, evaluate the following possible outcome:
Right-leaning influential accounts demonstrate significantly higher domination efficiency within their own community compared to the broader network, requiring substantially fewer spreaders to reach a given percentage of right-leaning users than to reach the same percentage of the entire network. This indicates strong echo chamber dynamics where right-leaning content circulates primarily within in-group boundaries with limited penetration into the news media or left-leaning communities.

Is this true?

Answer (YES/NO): YES